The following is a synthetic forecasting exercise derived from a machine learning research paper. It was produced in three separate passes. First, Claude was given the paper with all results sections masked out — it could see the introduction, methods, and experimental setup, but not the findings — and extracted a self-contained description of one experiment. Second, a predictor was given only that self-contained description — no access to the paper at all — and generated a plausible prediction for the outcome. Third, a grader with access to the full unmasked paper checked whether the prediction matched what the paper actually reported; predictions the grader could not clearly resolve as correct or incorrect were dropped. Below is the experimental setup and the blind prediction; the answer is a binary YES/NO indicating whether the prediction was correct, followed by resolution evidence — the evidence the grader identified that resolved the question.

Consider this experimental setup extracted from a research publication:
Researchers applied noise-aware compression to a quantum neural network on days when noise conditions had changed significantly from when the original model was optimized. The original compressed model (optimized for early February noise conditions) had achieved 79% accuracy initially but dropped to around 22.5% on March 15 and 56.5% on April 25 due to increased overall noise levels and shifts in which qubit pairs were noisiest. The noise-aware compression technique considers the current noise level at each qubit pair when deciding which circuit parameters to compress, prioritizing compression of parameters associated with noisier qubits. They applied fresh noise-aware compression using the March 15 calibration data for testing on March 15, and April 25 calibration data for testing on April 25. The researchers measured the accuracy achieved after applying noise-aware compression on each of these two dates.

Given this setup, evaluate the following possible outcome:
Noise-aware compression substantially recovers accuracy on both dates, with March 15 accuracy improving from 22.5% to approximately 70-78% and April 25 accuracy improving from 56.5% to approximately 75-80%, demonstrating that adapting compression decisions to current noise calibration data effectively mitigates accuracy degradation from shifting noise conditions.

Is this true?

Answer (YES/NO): NO